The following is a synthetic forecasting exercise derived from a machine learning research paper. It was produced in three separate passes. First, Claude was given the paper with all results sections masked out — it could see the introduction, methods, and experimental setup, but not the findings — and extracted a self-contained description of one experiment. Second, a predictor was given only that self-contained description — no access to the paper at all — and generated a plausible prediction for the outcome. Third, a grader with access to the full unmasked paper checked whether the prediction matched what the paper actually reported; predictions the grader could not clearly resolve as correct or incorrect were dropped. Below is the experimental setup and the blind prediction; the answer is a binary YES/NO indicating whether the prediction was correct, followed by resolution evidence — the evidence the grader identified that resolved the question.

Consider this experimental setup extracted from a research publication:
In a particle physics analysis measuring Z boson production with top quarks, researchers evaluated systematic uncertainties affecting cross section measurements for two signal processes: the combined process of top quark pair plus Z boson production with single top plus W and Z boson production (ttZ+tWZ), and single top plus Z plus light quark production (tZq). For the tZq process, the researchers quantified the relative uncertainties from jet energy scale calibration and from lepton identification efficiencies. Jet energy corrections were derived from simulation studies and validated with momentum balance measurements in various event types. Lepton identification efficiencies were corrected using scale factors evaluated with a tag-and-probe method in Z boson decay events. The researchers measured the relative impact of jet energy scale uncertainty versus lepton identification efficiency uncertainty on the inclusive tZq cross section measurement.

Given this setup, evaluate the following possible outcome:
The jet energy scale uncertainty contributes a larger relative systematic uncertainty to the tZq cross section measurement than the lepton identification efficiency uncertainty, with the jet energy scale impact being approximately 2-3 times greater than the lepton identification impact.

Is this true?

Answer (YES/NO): NO